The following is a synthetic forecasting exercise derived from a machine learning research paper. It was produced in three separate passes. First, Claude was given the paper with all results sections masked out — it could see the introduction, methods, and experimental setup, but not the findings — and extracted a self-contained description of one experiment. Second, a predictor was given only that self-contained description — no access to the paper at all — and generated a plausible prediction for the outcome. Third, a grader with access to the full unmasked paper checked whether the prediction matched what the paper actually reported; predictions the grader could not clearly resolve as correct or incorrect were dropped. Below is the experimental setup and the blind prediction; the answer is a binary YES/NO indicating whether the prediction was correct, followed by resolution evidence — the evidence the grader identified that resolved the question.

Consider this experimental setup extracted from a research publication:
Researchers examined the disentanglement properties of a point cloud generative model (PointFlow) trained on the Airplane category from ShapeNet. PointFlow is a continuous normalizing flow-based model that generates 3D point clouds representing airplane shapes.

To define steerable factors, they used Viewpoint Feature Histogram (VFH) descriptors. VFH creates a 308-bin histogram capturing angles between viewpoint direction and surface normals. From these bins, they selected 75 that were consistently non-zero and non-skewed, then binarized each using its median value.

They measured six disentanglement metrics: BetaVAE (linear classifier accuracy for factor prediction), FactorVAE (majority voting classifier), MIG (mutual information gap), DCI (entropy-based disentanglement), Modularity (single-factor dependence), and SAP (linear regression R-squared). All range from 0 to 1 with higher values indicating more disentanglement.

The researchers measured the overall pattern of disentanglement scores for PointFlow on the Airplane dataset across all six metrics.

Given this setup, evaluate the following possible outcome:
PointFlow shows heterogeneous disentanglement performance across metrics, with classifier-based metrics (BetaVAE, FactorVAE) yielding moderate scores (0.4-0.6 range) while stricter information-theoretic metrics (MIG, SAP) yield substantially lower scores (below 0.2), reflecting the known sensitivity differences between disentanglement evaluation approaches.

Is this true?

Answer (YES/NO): NO